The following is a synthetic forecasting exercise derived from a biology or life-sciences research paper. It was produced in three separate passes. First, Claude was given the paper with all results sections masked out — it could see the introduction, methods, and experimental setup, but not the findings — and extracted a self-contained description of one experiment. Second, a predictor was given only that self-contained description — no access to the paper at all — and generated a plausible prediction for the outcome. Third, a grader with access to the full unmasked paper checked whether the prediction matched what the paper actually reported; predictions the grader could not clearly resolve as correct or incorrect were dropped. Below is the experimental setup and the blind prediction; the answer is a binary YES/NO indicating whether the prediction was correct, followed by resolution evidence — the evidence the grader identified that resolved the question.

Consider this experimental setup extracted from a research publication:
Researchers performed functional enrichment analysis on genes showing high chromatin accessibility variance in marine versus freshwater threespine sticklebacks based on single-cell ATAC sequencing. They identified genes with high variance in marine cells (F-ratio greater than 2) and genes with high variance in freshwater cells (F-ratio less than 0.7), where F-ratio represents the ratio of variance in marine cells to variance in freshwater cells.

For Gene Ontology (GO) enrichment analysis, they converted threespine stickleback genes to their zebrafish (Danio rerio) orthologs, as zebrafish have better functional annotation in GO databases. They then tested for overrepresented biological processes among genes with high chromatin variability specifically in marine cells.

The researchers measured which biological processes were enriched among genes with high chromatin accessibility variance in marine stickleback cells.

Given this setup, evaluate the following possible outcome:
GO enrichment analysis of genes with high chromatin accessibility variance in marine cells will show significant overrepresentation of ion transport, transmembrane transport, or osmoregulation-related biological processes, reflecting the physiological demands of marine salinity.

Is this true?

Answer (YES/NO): NO